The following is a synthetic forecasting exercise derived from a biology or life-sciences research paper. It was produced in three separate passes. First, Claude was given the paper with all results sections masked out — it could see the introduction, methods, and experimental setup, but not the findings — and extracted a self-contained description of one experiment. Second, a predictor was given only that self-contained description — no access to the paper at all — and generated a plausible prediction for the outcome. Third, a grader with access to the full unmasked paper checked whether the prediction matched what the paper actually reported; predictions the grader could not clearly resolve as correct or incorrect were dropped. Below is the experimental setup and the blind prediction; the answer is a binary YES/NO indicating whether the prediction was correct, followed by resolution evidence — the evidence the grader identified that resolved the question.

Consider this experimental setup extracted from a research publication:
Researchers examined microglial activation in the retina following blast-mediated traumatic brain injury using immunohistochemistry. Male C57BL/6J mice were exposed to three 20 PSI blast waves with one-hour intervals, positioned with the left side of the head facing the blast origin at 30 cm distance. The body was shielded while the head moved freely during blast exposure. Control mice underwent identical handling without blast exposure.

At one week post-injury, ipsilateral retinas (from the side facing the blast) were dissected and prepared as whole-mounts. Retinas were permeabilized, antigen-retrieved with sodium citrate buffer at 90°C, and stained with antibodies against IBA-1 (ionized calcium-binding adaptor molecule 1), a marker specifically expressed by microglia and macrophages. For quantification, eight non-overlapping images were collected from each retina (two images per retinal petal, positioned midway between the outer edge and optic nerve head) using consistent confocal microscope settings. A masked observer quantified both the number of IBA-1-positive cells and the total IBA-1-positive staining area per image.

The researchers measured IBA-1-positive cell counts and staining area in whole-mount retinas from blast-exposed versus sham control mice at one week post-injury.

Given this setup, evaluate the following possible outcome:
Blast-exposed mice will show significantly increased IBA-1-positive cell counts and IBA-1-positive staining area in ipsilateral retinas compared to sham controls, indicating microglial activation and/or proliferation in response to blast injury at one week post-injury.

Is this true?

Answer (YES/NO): YES